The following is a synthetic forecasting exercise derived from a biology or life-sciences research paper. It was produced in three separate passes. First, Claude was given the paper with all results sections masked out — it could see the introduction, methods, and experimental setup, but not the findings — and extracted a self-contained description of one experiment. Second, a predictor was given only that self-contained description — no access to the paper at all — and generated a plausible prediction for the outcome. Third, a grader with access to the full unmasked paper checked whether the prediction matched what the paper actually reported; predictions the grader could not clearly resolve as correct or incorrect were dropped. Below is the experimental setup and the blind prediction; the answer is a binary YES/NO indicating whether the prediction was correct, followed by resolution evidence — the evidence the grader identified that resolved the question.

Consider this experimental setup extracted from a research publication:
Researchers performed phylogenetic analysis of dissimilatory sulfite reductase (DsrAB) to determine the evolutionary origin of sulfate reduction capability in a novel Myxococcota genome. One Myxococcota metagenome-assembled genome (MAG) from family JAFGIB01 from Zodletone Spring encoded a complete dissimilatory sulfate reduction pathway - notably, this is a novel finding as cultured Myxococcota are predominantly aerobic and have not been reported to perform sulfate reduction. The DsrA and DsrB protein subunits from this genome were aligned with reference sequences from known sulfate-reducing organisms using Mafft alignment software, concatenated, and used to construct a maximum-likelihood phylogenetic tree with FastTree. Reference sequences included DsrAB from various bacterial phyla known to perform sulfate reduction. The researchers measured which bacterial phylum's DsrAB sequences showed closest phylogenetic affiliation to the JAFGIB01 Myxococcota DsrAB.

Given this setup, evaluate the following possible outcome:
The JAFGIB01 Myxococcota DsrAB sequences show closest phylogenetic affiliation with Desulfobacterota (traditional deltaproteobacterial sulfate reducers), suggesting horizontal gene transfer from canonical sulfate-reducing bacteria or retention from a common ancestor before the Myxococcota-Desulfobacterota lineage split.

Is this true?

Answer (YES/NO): NO